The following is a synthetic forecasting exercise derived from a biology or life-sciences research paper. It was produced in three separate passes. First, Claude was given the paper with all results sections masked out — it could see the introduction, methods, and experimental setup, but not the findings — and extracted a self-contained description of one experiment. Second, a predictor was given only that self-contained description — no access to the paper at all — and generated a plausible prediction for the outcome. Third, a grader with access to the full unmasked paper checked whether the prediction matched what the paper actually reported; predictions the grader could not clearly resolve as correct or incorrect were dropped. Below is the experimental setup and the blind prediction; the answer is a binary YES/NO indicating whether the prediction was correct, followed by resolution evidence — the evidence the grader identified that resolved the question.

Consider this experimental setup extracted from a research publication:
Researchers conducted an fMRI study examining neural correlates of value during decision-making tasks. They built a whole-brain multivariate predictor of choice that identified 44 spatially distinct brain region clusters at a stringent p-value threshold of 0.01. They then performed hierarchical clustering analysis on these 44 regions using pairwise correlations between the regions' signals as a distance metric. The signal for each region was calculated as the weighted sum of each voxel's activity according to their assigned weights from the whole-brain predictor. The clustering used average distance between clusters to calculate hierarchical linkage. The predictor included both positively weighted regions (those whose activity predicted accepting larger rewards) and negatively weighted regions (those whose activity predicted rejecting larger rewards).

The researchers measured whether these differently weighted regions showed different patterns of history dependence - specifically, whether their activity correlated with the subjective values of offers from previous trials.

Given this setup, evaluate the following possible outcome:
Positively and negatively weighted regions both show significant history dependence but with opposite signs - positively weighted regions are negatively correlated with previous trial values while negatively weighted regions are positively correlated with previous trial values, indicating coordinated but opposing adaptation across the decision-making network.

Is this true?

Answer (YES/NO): NO